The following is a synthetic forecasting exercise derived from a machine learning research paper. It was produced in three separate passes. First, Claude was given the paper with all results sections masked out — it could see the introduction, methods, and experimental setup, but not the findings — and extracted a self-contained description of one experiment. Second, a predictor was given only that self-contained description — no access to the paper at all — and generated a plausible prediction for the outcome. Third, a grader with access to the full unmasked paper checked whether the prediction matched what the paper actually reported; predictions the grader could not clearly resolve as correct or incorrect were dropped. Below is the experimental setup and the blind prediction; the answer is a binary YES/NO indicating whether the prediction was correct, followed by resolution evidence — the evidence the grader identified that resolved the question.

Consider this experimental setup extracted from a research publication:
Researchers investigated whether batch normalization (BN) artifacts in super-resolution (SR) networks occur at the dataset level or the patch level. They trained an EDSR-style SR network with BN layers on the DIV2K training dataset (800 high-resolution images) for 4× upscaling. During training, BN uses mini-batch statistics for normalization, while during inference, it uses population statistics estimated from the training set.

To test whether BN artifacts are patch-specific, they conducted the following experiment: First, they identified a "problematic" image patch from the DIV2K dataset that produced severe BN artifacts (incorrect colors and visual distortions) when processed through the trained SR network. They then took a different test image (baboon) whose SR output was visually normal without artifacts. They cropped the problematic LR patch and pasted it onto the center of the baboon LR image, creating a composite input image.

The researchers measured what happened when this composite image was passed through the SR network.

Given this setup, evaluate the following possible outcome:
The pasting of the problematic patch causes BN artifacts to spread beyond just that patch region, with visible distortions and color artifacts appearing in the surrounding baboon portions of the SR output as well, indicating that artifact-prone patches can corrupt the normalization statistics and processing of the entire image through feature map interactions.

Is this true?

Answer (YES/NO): NO